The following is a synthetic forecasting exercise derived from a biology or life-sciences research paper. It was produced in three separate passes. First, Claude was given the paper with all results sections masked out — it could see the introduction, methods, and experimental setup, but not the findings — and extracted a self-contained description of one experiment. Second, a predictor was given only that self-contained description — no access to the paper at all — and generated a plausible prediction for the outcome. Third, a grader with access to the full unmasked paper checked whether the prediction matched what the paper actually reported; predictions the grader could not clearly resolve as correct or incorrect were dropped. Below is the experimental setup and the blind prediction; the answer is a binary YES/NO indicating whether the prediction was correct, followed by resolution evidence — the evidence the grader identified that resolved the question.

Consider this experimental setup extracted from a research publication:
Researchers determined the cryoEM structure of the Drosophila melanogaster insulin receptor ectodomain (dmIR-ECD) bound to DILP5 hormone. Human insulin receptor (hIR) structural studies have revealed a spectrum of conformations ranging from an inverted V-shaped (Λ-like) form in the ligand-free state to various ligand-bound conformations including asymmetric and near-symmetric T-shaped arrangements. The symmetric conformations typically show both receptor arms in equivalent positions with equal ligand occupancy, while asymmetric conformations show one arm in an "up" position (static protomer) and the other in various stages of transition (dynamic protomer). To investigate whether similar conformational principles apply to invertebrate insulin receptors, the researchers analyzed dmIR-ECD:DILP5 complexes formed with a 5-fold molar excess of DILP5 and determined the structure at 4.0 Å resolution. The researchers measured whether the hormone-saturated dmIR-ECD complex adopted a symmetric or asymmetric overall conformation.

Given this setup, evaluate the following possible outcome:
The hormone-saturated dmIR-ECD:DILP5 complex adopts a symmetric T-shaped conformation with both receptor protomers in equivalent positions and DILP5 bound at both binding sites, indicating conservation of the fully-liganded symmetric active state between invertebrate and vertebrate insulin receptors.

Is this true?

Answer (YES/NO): NO